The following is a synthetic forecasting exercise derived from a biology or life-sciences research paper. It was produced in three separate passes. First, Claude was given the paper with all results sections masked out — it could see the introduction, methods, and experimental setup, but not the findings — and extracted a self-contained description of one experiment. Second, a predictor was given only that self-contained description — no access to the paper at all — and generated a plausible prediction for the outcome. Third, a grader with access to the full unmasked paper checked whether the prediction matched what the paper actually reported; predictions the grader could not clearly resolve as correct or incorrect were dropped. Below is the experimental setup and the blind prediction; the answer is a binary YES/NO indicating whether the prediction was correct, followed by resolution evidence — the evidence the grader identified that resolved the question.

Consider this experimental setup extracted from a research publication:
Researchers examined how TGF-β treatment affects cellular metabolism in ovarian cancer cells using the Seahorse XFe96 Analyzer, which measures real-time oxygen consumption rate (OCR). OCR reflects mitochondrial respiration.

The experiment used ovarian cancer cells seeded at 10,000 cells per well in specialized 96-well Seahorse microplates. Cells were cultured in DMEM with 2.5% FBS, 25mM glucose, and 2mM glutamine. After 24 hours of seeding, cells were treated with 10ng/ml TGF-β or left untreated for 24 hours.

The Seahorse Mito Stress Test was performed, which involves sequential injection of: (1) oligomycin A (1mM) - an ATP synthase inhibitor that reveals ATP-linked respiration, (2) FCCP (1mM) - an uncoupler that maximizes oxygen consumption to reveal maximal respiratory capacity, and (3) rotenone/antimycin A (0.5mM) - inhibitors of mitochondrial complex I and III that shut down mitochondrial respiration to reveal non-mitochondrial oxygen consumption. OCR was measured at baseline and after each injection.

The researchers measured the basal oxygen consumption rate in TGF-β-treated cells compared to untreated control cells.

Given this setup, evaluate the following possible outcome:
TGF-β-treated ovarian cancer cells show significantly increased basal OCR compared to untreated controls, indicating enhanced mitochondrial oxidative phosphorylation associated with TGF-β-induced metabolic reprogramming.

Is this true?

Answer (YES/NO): YES